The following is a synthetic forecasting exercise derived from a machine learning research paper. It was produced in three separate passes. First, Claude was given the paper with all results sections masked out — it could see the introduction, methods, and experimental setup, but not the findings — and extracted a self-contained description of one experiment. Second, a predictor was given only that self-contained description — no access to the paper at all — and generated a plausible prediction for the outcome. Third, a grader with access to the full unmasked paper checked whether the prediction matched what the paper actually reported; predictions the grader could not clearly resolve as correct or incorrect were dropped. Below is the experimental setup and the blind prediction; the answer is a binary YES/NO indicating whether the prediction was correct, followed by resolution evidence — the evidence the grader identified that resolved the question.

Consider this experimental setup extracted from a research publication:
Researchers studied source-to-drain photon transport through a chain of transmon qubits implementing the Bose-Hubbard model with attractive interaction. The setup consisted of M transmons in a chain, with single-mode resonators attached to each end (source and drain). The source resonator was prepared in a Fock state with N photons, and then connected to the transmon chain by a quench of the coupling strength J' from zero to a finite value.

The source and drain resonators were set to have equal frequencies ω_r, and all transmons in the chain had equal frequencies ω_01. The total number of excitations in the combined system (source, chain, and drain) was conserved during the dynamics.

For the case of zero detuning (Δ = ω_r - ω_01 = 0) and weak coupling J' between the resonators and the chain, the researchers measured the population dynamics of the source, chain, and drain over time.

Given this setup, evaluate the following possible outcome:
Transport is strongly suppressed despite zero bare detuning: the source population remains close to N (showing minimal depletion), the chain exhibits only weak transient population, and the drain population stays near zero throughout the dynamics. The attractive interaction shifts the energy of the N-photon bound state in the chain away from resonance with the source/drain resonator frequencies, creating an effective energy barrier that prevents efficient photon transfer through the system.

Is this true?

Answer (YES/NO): NO